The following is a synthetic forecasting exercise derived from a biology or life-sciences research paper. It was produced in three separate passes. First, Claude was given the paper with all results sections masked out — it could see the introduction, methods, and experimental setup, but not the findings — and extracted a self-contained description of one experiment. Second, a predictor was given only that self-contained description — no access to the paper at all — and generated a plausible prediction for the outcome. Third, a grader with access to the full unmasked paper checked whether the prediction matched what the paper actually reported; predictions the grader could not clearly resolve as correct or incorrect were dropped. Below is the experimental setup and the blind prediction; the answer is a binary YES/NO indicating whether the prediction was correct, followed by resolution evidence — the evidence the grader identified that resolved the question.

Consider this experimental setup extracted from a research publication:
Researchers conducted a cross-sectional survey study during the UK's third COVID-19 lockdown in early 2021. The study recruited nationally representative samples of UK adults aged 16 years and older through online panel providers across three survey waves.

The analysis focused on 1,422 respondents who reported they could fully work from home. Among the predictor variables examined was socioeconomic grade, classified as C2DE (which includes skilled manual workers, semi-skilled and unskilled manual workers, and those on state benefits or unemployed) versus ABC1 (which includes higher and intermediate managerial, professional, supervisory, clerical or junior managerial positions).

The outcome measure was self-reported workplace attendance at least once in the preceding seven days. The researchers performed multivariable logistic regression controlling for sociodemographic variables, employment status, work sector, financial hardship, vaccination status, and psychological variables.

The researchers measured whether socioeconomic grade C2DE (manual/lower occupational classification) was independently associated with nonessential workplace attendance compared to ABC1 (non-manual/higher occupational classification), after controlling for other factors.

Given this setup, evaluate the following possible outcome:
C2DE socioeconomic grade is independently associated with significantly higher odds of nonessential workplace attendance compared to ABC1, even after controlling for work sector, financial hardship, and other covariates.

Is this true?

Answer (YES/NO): YES